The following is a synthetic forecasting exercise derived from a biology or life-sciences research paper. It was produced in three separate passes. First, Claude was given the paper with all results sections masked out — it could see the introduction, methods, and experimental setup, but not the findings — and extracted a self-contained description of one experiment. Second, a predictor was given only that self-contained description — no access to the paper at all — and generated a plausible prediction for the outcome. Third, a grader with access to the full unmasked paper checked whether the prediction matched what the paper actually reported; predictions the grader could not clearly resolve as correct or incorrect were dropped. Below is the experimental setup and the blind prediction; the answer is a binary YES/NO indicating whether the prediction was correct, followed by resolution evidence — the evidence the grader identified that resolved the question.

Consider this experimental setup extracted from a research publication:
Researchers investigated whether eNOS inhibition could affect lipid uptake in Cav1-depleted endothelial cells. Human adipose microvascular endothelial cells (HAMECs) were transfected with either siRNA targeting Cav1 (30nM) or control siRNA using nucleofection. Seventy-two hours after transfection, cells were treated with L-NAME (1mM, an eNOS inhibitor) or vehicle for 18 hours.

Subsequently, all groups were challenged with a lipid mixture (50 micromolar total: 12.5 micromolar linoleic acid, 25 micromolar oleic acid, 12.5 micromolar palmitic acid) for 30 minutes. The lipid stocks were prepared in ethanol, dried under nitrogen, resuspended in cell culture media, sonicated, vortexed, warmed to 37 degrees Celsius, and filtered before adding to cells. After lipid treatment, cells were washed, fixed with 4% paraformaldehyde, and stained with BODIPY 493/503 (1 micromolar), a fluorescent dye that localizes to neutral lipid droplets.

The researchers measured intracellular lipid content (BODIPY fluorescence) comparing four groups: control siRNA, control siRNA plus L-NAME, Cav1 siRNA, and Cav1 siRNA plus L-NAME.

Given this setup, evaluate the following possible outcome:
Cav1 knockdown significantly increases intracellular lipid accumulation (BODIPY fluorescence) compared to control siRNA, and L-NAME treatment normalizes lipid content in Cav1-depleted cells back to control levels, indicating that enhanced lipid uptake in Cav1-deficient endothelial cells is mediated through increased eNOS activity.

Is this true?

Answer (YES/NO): NO